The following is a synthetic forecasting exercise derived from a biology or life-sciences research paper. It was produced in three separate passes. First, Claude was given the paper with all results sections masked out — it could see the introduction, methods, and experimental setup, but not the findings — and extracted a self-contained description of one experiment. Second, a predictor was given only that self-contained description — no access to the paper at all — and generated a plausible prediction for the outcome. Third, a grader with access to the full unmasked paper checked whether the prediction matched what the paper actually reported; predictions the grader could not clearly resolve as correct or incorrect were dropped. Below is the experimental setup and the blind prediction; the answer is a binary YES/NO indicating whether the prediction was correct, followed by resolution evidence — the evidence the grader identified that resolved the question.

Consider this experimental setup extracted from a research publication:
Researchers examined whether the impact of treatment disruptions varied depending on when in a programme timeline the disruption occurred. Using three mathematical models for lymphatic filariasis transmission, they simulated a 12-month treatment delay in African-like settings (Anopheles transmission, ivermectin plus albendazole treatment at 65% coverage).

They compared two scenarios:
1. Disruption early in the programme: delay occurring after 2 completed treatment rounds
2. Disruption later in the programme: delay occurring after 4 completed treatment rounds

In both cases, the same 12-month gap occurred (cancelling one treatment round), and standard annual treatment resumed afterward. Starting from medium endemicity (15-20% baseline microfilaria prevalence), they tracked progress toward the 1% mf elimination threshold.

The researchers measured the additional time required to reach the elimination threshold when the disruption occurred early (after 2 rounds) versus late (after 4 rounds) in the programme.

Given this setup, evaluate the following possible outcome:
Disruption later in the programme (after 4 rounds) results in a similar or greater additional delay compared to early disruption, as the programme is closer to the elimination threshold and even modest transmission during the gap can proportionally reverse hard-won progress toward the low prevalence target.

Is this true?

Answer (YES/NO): YES